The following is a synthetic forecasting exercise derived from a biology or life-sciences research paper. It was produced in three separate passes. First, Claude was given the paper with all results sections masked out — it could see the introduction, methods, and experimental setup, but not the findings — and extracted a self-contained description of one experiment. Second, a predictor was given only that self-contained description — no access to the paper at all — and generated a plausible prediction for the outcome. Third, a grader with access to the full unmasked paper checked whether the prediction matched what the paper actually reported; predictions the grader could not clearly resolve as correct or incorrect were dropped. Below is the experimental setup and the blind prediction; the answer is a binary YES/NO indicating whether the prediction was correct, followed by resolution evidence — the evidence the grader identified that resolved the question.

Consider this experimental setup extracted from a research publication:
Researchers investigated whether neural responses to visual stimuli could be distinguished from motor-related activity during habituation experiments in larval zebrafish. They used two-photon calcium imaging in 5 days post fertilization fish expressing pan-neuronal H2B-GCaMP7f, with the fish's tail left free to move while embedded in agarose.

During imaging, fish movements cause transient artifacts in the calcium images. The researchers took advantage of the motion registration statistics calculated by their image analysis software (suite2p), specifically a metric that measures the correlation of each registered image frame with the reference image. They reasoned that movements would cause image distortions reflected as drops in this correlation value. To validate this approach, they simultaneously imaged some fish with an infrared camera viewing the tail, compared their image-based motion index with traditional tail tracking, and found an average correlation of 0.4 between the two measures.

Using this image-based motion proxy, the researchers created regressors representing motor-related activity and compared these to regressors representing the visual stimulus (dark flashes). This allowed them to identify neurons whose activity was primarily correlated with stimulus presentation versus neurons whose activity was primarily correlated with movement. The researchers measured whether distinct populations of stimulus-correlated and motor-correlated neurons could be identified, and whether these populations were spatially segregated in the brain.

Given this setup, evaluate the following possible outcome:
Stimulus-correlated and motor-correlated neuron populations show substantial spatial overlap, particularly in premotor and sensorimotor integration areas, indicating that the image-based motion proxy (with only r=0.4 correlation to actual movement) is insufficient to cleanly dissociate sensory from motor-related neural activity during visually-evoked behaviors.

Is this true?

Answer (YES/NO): NO